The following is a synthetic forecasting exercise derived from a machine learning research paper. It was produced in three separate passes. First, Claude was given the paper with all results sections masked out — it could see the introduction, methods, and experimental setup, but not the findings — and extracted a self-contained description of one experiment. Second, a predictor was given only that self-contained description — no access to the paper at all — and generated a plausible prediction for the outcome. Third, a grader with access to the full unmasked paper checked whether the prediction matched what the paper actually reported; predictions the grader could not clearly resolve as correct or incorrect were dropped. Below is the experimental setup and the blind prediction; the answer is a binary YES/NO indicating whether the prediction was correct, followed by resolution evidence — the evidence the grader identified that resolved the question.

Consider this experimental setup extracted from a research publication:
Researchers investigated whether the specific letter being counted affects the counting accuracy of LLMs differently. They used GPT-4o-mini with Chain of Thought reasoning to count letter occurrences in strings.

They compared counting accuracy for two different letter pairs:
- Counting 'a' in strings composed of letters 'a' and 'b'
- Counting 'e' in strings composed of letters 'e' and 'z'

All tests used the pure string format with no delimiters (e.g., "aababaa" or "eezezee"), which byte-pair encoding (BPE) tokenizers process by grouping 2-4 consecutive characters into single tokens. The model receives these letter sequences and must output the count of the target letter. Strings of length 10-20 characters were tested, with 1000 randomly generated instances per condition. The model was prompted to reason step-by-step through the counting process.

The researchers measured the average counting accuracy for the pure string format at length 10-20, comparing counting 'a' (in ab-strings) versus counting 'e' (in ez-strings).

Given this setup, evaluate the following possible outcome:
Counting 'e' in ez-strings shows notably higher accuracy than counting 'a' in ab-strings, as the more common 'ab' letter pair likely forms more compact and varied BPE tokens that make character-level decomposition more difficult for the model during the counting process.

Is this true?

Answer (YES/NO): YES